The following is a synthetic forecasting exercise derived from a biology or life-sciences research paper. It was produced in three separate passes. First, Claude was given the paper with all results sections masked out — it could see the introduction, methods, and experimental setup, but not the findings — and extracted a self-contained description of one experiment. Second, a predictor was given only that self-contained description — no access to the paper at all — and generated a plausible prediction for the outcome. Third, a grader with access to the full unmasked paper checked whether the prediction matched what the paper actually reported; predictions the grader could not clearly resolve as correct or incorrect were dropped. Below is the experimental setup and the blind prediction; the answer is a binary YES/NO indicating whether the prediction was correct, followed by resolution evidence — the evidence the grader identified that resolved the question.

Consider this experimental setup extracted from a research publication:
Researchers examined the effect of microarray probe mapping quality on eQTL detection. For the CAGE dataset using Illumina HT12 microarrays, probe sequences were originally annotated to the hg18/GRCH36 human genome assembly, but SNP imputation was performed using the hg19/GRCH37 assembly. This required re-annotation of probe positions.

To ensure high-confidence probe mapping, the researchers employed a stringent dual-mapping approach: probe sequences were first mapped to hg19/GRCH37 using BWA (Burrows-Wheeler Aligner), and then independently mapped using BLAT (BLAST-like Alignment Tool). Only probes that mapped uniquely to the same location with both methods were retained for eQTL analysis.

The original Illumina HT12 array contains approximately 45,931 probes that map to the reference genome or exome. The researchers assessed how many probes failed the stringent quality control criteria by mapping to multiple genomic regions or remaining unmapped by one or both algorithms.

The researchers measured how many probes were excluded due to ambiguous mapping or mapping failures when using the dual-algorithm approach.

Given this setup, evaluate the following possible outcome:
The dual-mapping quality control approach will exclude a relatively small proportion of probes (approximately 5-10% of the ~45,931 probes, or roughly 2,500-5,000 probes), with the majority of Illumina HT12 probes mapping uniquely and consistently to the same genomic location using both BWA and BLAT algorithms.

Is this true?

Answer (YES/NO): NO